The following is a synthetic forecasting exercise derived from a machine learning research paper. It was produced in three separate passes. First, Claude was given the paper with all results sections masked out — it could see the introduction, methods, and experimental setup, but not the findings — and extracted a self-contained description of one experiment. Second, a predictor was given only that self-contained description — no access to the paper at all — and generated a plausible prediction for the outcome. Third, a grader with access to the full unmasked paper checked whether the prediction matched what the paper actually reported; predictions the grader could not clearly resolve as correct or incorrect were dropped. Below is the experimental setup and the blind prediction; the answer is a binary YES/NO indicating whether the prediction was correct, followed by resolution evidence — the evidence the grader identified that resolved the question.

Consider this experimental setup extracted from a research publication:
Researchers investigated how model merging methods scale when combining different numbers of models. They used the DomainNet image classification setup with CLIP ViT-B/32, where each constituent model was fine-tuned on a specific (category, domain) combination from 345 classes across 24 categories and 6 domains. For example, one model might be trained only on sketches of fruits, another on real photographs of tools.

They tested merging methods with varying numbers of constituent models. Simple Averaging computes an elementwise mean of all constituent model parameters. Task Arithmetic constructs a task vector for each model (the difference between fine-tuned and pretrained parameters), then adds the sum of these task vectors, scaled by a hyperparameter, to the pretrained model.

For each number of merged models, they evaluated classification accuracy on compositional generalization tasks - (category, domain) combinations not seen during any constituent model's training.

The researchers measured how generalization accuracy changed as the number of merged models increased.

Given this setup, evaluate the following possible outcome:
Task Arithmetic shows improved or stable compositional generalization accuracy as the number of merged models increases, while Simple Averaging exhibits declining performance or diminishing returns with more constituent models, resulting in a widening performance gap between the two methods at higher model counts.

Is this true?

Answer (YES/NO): NO